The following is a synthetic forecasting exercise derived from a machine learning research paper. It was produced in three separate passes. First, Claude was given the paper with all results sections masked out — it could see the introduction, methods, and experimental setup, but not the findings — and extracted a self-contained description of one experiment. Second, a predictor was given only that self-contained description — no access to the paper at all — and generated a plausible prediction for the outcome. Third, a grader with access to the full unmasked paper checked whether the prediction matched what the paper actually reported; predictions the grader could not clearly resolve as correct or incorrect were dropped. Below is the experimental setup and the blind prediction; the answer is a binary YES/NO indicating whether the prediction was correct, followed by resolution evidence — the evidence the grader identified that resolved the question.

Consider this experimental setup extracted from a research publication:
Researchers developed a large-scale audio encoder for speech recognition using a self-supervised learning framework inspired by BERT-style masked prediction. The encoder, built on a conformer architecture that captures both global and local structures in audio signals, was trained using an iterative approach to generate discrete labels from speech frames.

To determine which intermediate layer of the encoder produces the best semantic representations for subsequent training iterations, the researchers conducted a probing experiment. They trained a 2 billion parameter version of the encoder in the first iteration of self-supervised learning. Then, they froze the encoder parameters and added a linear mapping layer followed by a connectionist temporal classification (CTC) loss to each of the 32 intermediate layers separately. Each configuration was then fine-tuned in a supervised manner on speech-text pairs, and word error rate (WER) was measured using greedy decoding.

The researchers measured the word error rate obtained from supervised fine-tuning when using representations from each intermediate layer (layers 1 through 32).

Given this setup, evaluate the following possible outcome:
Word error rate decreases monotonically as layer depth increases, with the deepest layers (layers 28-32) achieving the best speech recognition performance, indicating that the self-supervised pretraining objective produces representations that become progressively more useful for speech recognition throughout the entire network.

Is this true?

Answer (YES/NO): NO